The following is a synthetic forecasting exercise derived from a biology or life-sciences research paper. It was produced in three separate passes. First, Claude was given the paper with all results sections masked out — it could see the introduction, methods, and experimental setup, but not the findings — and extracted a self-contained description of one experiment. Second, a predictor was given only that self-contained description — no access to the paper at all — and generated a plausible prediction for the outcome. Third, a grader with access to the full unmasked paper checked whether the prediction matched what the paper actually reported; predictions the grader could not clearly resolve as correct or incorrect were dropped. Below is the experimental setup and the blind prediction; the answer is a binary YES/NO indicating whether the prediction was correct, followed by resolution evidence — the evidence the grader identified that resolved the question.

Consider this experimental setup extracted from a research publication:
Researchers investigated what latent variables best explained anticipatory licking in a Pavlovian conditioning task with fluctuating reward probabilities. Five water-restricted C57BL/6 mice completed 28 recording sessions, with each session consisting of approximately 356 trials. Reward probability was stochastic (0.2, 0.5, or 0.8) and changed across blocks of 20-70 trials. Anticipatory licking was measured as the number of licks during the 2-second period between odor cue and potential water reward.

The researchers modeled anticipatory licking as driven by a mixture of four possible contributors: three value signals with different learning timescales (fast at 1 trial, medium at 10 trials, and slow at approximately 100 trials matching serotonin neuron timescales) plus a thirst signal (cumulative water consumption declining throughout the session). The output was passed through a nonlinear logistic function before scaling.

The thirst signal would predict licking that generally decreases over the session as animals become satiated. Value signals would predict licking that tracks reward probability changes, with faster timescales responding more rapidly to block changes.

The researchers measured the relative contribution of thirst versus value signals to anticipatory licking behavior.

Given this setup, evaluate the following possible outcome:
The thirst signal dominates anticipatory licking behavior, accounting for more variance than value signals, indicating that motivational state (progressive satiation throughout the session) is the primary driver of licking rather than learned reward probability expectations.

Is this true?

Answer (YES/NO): NO